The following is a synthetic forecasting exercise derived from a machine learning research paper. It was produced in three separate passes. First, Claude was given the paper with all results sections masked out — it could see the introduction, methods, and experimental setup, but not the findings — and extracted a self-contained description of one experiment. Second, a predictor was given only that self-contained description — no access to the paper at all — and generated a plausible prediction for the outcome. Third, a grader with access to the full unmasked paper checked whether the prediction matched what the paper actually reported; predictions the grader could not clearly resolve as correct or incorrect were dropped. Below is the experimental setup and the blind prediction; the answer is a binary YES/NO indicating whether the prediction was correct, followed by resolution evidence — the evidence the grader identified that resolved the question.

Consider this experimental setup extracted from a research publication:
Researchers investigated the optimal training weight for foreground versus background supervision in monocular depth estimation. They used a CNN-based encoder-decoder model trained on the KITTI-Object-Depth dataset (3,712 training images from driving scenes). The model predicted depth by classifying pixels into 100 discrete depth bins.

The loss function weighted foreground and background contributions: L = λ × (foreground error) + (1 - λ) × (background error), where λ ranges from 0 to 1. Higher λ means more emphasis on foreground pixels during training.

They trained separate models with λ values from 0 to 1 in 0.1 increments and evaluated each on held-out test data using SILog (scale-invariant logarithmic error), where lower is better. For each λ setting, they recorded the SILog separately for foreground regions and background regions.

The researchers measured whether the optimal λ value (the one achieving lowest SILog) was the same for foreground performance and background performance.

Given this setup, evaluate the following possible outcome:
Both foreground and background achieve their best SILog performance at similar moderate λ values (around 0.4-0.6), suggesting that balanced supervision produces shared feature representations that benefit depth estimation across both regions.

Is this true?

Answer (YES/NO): NO